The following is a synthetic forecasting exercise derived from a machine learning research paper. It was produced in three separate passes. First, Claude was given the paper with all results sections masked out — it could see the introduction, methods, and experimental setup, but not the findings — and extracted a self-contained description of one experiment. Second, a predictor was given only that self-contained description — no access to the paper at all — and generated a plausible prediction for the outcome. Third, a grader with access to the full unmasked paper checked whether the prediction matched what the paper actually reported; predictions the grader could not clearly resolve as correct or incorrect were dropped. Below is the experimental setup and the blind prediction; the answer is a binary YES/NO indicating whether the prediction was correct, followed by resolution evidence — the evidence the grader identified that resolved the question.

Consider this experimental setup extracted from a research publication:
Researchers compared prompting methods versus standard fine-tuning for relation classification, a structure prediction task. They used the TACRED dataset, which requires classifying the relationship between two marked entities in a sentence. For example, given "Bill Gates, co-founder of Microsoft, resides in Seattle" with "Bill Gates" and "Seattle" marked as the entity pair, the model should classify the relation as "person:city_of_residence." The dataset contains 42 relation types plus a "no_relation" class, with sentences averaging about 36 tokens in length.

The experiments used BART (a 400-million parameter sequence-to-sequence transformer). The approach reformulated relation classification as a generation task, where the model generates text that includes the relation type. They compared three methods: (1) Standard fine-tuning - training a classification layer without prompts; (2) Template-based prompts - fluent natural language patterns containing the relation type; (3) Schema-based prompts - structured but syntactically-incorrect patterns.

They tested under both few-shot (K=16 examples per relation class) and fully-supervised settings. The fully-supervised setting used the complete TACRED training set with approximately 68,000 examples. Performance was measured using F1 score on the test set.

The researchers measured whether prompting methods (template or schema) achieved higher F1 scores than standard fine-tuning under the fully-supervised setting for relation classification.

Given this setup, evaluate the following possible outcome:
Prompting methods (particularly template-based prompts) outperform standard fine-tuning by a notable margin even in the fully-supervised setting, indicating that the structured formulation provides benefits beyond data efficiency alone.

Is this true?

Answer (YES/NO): NO